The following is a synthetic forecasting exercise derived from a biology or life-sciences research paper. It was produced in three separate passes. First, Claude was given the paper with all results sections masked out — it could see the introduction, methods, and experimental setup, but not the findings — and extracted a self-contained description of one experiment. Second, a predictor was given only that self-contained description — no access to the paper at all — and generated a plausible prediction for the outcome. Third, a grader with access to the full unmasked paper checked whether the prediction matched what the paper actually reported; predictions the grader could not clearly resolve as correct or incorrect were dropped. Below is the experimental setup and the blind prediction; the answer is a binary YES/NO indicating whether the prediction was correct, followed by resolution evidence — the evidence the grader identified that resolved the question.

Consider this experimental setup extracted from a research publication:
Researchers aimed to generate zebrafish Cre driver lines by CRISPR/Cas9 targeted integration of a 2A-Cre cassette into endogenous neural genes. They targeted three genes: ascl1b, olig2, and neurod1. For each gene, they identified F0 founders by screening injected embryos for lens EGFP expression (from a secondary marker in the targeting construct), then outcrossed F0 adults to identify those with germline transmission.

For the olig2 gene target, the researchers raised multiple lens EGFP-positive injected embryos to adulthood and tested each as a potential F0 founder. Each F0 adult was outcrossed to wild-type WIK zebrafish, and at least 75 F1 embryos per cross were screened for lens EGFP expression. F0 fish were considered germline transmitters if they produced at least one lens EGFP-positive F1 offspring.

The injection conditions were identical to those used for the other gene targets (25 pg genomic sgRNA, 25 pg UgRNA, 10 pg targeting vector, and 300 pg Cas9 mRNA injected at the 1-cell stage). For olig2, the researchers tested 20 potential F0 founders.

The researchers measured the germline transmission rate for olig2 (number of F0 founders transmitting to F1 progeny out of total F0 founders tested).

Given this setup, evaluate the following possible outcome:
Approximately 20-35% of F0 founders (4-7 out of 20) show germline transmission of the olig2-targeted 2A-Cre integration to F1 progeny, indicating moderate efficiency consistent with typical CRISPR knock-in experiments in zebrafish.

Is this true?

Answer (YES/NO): NO